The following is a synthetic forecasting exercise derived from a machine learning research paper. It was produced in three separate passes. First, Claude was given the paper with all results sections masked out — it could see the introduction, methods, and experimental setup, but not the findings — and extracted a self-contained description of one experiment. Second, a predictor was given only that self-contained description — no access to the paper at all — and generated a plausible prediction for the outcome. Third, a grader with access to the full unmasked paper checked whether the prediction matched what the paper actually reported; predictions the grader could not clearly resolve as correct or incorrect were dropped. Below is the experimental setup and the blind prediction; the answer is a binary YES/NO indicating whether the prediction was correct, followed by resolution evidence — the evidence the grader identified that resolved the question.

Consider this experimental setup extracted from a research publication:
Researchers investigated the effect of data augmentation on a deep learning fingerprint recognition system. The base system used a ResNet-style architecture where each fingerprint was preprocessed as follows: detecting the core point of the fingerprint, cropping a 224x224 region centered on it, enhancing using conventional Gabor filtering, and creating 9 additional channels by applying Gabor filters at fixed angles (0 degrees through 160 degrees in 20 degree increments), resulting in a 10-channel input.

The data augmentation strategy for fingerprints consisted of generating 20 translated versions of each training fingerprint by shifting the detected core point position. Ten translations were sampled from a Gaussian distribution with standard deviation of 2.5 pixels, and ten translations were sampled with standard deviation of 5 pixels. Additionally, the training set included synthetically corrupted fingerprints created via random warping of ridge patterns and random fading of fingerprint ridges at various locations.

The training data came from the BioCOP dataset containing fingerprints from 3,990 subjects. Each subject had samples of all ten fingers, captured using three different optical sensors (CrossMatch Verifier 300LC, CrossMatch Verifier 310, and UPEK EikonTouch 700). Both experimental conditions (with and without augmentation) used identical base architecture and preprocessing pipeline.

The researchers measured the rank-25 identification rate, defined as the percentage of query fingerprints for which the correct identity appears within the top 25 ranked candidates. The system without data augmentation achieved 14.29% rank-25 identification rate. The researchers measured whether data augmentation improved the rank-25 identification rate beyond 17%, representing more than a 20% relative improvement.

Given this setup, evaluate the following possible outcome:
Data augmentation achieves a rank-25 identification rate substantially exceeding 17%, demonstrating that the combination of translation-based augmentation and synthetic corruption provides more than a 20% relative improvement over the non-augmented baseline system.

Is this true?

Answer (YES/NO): NO